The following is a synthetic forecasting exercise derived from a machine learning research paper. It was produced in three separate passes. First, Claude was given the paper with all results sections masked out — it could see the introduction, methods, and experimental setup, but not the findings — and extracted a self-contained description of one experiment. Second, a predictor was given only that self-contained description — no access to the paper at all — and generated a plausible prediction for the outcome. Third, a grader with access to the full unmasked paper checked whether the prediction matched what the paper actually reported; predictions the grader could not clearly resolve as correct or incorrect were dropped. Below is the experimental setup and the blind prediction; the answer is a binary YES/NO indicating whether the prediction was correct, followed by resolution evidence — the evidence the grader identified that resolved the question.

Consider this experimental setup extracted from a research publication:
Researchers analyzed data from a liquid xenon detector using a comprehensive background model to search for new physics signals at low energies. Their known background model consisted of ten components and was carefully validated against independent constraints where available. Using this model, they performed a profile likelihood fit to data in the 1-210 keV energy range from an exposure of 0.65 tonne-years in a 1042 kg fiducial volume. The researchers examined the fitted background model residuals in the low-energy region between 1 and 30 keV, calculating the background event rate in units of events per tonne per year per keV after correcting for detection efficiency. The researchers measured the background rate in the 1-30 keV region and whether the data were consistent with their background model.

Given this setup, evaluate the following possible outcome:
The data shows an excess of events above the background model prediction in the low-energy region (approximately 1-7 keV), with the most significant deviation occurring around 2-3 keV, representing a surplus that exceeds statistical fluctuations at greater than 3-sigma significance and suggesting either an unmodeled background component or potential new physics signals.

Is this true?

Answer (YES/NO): YES